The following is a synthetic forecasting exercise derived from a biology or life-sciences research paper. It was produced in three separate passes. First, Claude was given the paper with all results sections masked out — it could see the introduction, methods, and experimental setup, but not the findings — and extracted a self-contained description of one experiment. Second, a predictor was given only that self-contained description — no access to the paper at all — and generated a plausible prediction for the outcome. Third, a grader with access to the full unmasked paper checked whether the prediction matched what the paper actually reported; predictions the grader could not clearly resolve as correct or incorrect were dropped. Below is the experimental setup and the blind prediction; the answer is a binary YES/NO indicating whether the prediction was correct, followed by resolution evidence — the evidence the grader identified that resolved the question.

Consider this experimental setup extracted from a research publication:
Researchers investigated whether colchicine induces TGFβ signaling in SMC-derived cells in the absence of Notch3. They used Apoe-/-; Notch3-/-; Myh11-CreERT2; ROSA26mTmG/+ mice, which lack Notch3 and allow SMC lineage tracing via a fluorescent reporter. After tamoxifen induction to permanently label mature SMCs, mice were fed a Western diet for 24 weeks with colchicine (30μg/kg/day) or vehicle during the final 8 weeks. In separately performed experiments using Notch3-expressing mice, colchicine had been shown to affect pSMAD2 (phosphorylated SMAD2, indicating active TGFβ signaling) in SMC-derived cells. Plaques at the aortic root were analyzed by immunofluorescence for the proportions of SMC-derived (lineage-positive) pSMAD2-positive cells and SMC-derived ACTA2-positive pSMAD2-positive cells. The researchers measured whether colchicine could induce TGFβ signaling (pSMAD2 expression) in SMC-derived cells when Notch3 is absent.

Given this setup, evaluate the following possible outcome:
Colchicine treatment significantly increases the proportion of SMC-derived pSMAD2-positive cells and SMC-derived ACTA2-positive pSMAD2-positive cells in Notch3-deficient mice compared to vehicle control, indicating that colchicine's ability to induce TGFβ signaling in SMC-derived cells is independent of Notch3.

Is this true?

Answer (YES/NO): NO